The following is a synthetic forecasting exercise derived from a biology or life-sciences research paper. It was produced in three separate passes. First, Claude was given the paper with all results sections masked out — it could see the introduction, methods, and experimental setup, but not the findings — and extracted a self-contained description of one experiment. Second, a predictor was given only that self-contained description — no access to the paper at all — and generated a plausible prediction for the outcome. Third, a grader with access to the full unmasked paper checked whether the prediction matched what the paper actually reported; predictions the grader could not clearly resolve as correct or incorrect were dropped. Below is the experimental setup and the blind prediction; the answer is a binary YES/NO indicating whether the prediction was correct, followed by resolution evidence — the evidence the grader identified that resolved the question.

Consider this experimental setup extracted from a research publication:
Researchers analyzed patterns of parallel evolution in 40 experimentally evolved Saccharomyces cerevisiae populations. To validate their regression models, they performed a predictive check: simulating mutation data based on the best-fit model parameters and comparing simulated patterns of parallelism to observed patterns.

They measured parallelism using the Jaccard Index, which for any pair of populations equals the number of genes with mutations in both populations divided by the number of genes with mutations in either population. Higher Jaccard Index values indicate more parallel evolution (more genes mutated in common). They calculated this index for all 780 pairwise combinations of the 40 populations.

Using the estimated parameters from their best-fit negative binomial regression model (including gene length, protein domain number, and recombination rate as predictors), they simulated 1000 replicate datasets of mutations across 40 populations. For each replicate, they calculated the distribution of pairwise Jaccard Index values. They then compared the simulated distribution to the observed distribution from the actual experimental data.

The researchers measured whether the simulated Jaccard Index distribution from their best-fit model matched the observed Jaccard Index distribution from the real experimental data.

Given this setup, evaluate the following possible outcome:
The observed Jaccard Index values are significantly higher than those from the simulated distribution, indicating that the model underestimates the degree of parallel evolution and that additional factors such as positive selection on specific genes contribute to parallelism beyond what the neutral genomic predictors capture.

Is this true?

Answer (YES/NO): NO